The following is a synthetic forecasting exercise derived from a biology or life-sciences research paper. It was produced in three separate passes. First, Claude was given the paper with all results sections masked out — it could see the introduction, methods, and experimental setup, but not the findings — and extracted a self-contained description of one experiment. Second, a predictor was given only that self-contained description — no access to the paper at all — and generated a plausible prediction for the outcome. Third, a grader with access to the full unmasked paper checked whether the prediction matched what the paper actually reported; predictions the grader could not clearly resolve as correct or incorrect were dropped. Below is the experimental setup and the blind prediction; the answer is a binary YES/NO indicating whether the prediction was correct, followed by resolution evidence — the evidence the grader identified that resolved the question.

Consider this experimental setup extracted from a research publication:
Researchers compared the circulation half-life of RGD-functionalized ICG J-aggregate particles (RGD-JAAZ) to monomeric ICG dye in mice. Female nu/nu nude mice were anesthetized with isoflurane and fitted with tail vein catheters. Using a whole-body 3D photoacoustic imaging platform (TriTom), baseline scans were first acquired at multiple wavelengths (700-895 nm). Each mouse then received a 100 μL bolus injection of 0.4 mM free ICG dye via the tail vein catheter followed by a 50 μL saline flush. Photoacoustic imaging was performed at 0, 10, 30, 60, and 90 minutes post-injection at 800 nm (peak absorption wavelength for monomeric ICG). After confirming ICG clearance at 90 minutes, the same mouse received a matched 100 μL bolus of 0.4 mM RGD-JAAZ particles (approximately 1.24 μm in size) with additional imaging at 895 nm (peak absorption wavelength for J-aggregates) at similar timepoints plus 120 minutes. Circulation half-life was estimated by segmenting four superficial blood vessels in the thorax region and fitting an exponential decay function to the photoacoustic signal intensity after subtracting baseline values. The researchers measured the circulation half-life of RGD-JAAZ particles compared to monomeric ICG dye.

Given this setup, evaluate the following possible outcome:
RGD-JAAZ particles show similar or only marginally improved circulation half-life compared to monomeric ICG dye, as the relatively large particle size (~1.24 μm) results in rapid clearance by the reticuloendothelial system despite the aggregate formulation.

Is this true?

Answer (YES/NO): NO